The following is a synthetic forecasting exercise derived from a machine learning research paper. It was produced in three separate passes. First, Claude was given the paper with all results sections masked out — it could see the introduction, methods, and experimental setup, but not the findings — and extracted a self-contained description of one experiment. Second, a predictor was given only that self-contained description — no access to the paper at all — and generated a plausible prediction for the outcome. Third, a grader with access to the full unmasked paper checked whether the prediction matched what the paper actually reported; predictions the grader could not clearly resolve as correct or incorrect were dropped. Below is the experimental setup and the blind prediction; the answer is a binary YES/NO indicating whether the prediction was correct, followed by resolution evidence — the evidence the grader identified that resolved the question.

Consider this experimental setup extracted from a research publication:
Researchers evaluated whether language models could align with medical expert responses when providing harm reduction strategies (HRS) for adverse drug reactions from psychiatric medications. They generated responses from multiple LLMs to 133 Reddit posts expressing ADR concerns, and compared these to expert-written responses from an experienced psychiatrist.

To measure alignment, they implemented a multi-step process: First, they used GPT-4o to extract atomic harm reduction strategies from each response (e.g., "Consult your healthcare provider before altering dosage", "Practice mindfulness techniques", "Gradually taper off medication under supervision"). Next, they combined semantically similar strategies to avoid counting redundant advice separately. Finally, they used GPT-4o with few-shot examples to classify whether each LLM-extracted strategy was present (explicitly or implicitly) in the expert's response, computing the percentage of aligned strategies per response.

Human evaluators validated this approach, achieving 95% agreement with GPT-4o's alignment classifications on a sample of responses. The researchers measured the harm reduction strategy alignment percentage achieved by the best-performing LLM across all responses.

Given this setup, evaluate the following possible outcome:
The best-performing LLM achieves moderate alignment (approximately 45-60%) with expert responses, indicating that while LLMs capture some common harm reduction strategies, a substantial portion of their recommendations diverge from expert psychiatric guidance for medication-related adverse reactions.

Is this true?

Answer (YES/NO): NO